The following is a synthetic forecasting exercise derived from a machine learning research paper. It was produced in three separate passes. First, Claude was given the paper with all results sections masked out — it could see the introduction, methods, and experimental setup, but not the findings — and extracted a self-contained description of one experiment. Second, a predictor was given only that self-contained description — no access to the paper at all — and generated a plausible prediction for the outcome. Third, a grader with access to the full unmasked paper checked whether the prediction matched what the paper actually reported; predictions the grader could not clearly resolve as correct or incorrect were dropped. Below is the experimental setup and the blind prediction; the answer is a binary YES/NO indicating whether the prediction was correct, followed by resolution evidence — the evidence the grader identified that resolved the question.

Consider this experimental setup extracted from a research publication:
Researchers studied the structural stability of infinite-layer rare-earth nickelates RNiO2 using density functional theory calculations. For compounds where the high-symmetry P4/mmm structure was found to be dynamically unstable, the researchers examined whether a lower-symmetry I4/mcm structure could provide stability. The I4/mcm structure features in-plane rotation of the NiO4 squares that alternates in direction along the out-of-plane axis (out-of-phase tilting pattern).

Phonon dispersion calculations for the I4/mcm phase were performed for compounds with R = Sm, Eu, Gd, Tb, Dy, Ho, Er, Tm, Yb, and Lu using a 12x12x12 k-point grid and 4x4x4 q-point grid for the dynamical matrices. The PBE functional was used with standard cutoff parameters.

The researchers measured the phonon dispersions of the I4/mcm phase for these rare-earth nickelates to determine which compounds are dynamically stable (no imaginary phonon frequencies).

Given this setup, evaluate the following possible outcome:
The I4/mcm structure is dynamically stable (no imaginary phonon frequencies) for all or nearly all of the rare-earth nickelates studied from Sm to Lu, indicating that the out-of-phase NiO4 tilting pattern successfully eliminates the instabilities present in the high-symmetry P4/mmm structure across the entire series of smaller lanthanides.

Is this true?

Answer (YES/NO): NO